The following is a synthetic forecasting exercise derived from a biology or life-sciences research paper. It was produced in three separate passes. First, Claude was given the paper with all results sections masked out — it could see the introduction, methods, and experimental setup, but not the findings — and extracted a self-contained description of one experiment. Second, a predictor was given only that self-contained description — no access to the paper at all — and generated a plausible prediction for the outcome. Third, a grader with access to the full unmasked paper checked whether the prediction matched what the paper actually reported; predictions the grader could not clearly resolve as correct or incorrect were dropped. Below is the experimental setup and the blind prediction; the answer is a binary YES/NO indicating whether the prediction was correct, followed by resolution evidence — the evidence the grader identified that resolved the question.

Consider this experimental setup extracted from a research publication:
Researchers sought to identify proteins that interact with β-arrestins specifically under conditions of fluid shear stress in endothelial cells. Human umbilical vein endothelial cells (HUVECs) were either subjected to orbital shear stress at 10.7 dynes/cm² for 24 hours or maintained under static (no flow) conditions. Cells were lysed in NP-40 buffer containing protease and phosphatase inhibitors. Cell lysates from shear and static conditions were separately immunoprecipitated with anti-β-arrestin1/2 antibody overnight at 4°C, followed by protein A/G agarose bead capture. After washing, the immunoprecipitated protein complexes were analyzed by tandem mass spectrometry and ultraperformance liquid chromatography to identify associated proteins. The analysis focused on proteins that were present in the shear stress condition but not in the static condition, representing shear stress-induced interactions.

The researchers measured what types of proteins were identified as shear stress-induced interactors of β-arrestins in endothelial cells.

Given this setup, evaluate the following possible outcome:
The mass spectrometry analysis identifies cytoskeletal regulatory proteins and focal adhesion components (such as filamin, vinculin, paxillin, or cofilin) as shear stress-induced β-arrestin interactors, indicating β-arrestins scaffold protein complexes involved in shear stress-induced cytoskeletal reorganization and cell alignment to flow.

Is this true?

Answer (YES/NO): NO